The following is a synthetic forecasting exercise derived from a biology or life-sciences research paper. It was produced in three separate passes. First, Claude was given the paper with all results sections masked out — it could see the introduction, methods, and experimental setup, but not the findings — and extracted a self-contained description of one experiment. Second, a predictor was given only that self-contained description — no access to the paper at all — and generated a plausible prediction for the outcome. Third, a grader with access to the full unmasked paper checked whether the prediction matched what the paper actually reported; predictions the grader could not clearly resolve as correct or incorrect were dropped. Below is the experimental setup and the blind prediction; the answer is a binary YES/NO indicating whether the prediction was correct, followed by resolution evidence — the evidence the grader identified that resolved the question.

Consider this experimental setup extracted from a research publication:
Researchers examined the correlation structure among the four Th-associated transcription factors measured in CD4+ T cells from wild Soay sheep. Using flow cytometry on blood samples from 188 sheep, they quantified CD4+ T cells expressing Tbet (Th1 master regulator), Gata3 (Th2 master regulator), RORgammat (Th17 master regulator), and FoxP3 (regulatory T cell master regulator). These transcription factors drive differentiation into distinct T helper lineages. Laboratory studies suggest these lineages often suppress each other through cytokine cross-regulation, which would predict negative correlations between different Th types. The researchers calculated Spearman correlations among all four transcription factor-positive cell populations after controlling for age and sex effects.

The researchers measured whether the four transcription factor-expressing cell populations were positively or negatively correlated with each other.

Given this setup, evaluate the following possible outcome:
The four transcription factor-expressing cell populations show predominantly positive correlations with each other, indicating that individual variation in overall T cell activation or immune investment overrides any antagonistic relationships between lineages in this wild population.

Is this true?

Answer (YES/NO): YES